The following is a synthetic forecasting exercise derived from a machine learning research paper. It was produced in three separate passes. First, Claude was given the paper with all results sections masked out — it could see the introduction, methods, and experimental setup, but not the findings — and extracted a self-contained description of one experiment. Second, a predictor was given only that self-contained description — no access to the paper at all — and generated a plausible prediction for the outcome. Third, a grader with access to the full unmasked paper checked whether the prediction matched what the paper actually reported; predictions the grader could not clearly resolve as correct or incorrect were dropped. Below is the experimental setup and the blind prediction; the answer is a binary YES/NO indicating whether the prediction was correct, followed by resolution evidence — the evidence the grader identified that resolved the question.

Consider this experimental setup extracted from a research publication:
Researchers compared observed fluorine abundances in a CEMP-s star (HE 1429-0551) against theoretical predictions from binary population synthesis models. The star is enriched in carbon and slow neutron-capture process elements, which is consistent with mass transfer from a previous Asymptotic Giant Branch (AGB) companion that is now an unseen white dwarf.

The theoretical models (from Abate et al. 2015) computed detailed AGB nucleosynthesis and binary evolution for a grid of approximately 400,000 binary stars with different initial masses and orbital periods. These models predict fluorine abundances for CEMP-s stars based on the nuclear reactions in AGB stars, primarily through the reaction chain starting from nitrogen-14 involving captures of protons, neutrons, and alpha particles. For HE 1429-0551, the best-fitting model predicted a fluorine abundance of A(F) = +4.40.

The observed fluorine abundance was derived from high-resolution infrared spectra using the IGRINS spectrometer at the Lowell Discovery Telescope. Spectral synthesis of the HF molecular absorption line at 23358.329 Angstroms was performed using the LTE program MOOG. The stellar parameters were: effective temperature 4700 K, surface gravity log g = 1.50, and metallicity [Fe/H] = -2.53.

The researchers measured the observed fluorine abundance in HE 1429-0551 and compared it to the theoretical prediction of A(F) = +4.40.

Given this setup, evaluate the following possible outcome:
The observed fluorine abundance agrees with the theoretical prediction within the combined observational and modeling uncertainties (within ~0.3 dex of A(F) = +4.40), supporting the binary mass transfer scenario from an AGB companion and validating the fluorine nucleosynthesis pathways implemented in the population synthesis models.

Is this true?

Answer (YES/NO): NO